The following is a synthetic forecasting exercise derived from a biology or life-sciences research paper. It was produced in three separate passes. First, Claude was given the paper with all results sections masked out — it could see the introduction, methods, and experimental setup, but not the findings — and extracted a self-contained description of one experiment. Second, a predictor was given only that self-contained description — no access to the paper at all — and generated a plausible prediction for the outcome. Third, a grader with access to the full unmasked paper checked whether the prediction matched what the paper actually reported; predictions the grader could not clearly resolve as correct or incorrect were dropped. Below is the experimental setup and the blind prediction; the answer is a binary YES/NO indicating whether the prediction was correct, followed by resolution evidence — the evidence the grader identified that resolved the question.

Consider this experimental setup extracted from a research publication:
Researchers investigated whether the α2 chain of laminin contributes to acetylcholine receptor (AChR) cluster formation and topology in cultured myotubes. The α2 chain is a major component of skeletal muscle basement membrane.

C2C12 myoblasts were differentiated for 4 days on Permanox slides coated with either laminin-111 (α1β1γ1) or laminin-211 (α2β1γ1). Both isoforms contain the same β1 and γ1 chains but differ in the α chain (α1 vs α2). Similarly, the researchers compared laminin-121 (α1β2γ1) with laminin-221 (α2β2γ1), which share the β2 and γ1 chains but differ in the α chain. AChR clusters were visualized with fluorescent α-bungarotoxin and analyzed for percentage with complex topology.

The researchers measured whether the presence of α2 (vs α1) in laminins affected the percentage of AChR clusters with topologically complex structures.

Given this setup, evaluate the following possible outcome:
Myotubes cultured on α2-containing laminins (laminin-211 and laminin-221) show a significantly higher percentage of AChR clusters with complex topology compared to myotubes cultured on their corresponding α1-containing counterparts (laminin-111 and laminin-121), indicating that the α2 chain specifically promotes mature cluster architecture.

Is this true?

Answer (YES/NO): NO